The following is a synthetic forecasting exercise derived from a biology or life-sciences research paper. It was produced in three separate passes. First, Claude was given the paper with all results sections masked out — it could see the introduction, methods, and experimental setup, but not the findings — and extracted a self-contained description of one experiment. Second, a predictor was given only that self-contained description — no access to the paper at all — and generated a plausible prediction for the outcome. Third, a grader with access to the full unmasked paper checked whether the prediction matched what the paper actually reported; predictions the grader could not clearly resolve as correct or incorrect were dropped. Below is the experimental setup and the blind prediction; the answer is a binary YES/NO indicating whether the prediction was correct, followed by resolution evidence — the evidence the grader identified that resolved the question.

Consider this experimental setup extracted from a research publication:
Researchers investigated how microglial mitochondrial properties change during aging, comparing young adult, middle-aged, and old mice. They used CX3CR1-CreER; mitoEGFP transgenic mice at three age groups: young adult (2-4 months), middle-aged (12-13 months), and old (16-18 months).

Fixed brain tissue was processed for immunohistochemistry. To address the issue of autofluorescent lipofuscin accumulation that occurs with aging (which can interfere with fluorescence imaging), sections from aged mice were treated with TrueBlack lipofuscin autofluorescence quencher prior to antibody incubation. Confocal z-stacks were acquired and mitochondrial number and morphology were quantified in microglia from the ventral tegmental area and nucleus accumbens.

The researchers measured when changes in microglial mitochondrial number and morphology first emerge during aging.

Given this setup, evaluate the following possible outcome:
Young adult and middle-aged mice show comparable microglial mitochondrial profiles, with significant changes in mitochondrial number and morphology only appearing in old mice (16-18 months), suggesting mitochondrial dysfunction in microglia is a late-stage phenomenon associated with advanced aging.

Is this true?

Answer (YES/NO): NO